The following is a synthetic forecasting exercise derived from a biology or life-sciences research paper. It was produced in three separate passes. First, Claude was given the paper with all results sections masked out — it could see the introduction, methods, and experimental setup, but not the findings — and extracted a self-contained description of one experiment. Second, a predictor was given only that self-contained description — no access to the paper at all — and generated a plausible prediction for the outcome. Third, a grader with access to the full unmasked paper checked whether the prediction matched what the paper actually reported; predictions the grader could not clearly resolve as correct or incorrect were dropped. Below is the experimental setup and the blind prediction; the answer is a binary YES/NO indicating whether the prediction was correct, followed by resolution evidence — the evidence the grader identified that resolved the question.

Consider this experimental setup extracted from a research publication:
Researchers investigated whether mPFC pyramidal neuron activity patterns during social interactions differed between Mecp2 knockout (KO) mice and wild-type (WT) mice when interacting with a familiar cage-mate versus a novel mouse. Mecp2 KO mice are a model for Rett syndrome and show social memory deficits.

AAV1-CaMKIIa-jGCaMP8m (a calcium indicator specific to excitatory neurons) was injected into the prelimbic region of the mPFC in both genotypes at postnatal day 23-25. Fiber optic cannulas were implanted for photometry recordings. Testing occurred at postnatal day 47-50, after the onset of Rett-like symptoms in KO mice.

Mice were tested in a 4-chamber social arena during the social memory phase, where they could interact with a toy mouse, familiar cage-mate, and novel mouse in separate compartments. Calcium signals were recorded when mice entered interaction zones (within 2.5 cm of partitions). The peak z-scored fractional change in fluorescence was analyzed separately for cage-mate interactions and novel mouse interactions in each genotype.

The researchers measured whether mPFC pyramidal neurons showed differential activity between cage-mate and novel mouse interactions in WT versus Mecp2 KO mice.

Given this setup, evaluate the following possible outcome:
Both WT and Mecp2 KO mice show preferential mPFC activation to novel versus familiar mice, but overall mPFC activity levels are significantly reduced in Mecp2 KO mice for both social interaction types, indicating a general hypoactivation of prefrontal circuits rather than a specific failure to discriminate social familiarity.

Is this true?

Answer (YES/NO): NO